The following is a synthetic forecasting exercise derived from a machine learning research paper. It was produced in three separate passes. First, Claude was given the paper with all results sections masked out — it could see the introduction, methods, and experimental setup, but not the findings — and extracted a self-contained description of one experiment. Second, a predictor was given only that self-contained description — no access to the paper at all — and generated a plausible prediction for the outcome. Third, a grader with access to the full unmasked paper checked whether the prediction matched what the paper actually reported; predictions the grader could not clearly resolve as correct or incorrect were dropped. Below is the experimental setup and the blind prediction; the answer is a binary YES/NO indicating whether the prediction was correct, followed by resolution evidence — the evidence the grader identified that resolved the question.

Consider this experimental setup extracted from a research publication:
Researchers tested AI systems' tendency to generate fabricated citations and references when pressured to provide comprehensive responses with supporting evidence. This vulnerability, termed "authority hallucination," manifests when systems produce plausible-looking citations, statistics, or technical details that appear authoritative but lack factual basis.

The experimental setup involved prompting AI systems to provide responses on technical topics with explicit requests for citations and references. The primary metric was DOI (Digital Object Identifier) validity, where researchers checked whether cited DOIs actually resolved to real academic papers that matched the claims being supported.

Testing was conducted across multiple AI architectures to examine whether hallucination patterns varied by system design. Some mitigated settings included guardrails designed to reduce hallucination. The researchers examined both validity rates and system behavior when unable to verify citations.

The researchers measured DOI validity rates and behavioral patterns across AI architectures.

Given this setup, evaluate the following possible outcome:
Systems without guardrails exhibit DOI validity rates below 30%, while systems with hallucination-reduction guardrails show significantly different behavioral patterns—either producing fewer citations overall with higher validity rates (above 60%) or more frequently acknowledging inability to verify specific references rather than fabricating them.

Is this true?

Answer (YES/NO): NO